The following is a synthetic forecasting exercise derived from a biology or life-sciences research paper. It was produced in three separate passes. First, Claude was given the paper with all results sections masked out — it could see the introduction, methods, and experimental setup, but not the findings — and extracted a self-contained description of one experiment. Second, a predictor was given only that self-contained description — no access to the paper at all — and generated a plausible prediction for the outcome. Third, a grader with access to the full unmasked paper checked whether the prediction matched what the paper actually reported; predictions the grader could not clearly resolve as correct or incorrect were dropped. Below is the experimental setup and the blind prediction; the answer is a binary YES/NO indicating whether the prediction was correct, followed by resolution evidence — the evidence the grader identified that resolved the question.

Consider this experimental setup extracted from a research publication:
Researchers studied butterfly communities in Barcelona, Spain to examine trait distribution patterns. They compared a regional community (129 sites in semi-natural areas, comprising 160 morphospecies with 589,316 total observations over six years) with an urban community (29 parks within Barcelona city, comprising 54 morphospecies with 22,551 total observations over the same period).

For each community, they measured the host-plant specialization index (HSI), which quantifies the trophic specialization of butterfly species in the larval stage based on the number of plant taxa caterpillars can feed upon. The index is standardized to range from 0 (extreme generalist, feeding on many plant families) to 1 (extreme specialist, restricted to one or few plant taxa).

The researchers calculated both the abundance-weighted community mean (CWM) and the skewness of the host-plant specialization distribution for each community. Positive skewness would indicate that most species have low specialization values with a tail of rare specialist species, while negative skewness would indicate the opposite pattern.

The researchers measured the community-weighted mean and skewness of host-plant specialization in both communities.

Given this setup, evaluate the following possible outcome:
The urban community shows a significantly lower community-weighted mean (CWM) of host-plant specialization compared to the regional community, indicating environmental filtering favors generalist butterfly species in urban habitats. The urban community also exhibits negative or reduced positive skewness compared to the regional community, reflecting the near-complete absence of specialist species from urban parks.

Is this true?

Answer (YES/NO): NO